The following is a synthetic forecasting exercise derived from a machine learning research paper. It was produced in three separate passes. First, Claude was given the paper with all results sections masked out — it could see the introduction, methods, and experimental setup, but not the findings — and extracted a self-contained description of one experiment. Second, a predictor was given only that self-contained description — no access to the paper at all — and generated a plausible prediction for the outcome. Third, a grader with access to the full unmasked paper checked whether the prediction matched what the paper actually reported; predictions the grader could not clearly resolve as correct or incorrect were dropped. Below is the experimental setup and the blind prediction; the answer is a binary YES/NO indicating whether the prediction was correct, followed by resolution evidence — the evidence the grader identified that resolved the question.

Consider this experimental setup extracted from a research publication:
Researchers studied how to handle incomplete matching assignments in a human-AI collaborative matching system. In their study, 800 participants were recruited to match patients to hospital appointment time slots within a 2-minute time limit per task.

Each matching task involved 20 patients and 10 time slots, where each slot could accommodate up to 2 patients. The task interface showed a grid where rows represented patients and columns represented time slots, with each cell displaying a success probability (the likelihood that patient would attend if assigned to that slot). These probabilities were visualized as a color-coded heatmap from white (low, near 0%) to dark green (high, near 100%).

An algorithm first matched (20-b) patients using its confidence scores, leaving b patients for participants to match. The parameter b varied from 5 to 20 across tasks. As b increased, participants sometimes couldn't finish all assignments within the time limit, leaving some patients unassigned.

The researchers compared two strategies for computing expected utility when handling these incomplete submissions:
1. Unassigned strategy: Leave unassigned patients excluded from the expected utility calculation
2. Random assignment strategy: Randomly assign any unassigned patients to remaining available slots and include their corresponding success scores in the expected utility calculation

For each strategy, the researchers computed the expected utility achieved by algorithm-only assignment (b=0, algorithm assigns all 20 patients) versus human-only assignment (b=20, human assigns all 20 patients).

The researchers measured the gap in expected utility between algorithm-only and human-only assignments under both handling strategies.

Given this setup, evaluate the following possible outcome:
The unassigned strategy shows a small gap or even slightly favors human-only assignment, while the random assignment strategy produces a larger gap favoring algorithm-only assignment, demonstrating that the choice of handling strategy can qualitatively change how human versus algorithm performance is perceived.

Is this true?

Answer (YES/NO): NO